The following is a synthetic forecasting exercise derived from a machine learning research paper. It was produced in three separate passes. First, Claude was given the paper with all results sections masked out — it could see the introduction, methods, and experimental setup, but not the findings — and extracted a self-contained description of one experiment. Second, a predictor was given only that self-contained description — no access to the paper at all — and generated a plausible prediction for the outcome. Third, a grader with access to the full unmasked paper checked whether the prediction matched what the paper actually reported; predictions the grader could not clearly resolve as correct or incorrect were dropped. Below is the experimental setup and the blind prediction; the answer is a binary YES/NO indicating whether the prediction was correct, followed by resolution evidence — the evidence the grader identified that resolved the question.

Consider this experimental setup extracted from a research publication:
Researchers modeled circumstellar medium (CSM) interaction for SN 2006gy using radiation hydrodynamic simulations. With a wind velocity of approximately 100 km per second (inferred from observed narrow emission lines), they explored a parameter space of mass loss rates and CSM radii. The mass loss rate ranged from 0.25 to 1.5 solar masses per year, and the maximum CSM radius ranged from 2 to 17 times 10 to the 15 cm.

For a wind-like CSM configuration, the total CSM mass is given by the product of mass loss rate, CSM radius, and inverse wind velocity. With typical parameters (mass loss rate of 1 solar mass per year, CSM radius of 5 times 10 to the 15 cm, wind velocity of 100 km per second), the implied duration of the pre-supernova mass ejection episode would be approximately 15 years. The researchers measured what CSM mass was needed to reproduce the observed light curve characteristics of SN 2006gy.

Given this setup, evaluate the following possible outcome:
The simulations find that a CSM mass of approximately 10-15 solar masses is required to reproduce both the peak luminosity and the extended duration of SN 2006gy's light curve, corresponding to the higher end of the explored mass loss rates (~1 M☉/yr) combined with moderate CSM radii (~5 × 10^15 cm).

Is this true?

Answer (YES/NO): YES